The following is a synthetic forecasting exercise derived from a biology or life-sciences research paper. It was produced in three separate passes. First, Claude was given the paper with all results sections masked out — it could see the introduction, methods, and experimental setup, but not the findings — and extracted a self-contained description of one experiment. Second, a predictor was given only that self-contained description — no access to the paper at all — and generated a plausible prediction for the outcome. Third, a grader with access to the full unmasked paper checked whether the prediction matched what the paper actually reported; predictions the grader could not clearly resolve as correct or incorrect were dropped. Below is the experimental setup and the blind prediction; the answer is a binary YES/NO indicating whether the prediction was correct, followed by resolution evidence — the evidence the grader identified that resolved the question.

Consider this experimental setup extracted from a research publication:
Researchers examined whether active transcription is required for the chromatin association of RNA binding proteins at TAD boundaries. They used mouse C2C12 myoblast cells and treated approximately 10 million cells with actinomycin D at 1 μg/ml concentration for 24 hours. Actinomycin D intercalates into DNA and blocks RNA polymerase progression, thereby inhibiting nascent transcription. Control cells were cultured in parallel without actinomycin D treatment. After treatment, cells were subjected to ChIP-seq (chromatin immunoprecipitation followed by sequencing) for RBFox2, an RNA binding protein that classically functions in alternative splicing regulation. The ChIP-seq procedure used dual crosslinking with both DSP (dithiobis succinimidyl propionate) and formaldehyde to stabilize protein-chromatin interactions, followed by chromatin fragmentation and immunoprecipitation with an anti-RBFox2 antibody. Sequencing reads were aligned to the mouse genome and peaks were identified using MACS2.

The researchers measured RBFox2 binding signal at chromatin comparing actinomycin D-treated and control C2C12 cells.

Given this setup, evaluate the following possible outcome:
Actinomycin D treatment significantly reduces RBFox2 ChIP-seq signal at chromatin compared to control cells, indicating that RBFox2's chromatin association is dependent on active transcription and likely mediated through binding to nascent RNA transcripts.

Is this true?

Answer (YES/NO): YES